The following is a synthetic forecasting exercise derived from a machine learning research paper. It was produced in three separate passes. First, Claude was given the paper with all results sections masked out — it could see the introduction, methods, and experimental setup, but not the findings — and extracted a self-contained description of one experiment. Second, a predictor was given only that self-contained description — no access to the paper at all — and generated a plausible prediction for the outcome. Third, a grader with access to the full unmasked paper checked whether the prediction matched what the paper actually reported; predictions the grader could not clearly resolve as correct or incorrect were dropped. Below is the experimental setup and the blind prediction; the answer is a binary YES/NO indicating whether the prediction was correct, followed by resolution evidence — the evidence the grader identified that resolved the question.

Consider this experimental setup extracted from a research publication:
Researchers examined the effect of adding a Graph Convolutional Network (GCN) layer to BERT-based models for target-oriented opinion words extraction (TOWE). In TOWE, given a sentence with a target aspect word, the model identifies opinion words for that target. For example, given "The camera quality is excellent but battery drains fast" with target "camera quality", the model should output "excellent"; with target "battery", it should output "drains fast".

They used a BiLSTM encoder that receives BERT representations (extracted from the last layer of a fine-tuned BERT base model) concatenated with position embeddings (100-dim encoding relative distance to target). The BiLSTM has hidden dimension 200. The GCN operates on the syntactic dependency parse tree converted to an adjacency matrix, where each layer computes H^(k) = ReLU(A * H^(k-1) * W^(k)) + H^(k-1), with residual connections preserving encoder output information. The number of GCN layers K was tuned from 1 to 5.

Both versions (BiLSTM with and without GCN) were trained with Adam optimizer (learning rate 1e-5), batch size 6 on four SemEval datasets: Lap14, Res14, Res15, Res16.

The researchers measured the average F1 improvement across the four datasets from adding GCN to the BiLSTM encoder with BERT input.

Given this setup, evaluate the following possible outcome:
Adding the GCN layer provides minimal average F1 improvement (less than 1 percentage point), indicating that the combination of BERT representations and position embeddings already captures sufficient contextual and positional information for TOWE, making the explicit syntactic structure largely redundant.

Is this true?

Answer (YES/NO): YES